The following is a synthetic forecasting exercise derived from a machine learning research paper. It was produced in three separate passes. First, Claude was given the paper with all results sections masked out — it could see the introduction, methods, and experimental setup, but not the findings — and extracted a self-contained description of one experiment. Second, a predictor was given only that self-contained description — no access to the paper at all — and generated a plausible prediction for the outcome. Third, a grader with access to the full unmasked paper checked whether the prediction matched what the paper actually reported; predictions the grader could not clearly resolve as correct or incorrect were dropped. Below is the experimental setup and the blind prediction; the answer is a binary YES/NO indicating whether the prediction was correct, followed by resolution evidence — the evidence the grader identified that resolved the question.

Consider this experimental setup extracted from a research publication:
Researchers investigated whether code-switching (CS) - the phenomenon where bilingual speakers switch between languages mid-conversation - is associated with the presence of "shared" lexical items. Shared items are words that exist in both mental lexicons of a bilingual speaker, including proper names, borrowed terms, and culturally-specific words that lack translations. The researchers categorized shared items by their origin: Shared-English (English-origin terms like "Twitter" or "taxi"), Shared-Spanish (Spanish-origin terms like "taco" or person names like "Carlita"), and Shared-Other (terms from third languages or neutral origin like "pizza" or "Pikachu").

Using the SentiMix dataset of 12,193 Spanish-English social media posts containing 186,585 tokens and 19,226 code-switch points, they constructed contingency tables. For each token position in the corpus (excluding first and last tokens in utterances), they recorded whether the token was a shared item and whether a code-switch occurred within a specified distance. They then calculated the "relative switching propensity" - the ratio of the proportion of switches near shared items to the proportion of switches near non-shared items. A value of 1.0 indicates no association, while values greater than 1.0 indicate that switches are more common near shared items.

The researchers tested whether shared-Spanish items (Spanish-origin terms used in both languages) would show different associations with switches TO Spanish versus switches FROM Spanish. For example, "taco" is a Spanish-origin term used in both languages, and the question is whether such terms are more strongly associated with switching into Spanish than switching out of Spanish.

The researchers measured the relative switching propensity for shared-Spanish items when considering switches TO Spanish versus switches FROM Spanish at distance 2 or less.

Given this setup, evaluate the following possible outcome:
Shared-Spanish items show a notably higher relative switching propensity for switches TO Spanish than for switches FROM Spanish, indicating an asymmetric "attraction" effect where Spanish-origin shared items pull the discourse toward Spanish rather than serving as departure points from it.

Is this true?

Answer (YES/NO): NO